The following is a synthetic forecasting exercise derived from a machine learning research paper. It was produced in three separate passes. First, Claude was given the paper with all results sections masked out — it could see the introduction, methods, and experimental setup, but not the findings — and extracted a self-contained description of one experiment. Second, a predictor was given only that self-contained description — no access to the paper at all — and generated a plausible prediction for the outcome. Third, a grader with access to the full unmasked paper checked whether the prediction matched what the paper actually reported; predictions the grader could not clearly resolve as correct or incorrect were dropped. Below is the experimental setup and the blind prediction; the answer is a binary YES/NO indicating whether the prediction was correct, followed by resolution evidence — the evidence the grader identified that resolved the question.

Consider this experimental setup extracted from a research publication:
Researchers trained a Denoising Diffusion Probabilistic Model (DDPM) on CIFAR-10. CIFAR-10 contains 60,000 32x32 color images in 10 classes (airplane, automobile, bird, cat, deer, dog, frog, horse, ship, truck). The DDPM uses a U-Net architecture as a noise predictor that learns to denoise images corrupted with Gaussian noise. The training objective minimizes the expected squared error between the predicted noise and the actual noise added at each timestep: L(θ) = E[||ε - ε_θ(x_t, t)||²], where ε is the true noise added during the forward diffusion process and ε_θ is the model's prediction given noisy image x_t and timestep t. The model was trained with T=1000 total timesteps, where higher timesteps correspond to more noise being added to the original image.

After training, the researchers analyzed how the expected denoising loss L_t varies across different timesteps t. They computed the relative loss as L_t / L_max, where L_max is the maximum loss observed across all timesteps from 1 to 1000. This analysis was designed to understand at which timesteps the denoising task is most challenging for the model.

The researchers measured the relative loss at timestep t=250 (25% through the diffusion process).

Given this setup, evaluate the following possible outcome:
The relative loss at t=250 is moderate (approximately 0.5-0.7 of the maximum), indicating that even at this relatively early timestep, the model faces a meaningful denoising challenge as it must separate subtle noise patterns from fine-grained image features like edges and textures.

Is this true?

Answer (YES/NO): NO